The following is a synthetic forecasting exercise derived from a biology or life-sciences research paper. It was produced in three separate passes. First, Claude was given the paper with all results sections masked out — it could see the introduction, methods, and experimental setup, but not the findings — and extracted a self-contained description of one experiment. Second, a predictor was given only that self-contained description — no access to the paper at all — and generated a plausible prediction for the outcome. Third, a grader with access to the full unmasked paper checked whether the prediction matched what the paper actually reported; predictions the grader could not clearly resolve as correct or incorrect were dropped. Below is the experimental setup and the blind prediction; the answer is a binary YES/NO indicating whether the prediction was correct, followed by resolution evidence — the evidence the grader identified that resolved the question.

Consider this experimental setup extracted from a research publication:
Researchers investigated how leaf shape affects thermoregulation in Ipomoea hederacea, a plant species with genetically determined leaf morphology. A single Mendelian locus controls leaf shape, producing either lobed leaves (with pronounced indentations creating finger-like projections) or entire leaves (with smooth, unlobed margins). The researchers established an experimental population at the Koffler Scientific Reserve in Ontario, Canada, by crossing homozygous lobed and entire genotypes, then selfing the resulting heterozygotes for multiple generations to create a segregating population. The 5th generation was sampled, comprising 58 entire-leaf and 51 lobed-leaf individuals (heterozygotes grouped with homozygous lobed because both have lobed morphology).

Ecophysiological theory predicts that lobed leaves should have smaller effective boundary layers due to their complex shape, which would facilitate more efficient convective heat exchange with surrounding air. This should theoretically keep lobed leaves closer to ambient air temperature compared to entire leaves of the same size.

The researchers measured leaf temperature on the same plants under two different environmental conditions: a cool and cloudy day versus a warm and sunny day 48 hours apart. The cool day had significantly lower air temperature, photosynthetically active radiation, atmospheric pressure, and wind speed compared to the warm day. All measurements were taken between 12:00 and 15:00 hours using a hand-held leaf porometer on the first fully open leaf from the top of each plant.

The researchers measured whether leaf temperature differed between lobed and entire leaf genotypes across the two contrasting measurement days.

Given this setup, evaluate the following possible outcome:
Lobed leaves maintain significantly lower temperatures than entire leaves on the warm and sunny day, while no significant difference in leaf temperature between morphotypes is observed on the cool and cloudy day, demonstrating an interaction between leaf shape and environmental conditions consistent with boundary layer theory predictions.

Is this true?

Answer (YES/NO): NO